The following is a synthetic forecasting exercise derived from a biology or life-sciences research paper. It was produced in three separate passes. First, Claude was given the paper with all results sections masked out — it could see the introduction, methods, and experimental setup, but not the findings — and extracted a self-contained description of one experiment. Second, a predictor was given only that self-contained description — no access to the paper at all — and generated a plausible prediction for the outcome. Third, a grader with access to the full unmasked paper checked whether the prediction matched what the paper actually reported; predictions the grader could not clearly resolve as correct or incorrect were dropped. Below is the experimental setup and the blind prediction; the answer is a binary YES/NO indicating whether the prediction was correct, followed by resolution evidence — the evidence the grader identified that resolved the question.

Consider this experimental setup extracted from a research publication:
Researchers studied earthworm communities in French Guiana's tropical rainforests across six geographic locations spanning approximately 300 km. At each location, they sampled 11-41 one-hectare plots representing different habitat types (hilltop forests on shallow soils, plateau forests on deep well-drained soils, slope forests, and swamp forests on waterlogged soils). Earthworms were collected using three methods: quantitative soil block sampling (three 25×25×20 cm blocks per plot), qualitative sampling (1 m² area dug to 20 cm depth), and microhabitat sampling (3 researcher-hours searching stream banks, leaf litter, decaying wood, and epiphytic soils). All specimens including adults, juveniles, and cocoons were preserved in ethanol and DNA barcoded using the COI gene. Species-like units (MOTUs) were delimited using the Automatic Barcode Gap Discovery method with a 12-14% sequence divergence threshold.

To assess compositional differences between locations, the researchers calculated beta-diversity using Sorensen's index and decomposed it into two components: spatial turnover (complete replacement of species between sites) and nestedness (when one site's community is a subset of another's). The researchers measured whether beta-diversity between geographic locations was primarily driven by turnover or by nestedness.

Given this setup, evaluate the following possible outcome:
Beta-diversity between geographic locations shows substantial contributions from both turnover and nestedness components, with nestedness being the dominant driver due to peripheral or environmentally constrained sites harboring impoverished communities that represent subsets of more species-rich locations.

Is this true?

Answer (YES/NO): NO